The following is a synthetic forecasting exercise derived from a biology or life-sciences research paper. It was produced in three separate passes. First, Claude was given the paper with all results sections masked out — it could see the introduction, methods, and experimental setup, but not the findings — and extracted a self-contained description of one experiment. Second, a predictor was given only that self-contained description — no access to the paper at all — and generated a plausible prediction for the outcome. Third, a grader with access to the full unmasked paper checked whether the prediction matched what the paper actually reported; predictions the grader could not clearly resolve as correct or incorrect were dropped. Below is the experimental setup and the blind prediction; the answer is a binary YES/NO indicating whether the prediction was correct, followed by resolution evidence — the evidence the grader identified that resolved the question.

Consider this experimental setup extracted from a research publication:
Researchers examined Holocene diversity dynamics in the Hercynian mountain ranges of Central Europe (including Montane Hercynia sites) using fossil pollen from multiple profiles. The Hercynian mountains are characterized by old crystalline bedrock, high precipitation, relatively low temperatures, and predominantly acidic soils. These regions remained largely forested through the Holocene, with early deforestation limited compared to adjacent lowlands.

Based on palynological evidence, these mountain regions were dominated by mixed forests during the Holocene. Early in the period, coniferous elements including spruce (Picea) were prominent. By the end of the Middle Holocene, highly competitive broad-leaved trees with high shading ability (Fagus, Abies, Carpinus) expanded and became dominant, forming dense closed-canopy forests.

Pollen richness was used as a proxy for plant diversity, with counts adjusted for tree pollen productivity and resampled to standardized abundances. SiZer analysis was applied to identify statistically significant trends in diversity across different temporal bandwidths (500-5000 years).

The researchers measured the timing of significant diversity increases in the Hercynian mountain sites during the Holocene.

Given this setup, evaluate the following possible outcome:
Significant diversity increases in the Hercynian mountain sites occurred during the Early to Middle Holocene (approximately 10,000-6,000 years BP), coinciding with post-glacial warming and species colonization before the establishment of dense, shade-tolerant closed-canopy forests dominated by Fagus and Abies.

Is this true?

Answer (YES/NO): NO